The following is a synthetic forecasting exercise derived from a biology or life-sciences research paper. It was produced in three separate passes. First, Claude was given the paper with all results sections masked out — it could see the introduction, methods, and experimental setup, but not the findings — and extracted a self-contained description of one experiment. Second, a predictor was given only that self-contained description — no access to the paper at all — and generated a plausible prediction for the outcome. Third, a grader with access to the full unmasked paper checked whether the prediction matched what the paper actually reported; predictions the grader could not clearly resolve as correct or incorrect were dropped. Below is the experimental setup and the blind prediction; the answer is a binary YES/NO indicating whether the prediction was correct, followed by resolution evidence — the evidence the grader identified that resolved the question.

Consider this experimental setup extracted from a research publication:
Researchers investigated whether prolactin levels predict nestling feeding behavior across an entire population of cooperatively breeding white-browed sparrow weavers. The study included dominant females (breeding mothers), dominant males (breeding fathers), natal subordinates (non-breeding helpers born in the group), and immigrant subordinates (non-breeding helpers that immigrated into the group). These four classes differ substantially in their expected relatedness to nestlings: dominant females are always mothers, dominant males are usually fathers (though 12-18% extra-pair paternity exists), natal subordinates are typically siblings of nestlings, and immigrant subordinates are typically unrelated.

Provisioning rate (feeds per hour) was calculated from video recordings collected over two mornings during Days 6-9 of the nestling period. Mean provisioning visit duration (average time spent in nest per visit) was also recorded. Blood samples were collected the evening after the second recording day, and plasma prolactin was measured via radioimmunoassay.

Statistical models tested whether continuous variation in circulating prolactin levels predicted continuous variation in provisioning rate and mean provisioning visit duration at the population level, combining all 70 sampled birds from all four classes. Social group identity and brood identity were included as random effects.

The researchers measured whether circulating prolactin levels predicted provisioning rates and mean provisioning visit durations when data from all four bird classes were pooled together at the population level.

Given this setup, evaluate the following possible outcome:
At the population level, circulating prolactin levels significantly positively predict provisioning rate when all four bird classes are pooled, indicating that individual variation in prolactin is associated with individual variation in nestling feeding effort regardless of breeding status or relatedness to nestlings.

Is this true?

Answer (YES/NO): NO